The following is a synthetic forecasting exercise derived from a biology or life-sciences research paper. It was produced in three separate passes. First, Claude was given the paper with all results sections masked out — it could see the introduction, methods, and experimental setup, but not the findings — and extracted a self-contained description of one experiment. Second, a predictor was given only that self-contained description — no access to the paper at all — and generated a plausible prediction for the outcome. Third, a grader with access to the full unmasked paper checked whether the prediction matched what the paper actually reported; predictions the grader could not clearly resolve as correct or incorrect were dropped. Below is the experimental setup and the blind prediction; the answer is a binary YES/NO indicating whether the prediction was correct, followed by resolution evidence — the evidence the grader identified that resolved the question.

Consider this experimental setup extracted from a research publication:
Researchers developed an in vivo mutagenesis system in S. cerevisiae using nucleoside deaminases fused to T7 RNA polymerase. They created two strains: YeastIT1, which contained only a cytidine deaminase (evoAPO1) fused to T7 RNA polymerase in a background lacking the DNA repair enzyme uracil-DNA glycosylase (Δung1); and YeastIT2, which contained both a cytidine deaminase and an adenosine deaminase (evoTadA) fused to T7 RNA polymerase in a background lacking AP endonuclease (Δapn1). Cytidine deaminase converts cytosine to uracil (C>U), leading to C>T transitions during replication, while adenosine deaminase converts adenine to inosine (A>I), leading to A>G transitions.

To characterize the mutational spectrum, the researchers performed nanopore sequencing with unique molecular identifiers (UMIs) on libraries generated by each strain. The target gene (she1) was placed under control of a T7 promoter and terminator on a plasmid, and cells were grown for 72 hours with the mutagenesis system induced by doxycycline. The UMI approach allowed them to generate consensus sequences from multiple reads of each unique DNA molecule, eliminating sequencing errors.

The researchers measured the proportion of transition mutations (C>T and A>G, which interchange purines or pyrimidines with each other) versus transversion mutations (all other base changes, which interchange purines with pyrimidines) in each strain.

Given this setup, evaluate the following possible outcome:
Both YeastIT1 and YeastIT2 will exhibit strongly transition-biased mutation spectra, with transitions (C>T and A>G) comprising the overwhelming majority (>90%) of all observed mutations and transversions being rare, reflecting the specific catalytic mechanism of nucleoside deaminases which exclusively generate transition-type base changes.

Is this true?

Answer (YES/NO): NO